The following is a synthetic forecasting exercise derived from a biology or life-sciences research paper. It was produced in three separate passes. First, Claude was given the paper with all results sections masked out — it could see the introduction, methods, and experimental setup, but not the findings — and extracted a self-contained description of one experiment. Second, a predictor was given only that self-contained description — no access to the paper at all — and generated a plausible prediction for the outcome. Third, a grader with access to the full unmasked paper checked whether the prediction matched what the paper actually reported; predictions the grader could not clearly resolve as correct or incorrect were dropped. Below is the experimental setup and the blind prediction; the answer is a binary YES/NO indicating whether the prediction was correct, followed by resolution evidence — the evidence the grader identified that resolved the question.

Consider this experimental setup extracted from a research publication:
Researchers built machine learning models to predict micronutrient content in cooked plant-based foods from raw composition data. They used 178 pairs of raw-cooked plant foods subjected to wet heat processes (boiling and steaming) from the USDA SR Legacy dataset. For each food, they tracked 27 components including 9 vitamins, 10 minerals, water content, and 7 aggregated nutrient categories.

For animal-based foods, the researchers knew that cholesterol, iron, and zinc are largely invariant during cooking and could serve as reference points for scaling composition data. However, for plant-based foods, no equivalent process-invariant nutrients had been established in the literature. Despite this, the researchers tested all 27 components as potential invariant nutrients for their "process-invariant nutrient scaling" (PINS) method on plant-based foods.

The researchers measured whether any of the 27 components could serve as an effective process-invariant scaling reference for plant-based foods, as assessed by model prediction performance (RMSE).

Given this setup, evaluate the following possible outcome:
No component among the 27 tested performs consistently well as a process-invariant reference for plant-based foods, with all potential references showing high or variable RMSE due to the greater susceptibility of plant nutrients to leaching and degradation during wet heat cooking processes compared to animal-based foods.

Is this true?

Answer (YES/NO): NO